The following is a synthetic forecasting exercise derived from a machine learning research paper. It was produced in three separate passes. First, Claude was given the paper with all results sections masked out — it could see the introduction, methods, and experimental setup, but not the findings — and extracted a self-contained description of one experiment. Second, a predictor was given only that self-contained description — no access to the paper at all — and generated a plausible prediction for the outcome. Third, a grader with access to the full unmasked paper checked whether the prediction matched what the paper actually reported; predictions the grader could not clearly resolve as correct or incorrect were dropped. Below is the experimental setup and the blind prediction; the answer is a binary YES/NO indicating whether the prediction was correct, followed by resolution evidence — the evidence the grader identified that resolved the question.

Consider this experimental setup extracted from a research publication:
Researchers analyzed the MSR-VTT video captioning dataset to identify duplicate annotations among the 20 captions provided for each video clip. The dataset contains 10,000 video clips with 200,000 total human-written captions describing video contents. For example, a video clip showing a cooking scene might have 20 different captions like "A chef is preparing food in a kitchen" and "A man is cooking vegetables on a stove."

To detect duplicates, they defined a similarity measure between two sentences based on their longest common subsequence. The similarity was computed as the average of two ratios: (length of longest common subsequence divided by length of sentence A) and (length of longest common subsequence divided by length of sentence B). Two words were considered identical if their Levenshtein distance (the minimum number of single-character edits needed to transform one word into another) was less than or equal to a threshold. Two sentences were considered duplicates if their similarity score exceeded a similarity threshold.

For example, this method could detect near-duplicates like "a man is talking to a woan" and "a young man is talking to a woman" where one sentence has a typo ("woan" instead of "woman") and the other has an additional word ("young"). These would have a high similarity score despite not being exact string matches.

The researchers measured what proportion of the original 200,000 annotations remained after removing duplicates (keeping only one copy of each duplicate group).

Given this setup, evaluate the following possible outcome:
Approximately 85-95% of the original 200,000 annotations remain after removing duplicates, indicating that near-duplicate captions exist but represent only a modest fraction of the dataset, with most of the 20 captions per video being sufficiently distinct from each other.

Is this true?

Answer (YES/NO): YES